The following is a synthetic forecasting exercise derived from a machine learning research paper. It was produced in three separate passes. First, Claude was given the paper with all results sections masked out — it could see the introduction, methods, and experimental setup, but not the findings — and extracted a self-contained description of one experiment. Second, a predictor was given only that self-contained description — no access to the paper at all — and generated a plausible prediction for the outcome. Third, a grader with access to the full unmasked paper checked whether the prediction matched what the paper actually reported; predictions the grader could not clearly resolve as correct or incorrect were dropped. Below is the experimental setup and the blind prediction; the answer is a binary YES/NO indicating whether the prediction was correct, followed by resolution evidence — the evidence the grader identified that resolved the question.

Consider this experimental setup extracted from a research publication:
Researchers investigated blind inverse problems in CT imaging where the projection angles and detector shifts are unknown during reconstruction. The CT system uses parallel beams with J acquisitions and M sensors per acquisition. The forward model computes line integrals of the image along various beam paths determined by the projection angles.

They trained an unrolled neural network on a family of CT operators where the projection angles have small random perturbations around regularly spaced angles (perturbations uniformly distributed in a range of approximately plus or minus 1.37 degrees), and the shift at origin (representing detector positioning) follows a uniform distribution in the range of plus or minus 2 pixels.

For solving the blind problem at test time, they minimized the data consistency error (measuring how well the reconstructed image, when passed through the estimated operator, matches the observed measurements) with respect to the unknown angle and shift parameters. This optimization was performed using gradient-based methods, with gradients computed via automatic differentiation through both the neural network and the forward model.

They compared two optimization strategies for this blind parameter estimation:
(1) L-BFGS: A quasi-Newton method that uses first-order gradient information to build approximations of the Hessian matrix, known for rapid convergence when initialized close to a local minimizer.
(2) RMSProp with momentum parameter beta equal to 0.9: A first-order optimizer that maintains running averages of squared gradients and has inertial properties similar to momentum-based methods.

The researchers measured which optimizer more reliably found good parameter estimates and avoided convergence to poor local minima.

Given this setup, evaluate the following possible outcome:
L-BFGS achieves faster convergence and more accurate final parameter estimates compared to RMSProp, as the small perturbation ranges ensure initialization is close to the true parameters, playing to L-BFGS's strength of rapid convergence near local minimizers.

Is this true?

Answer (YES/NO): NO